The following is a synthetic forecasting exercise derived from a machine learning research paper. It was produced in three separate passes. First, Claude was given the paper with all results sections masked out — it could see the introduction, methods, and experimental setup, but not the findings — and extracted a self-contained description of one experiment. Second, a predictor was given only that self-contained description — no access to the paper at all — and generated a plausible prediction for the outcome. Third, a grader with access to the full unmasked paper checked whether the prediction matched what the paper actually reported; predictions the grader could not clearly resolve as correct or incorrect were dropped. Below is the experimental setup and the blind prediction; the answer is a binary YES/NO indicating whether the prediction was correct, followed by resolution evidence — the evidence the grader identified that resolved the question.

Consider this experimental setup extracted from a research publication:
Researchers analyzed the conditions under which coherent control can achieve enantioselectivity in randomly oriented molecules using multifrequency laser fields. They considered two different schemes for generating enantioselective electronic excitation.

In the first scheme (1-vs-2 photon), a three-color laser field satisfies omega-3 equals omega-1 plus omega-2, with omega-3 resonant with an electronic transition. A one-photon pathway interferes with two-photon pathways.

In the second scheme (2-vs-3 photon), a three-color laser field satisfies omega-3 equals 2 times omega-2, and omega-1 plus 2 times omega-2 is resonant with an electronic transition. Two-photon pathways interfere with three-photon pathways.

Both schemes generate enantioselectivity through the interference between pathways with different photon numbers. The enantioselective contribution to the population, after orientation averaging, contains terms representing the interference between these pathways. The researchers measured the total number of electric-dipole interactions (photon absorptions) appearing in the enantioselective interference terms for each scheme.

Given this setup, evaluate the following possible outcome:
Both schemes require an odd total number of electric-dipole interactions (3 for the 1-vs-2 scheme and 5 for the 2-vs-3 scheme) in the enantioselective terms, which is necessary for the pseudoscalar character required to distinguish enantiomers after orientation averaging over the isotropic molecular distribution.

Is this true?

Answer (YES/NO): YES